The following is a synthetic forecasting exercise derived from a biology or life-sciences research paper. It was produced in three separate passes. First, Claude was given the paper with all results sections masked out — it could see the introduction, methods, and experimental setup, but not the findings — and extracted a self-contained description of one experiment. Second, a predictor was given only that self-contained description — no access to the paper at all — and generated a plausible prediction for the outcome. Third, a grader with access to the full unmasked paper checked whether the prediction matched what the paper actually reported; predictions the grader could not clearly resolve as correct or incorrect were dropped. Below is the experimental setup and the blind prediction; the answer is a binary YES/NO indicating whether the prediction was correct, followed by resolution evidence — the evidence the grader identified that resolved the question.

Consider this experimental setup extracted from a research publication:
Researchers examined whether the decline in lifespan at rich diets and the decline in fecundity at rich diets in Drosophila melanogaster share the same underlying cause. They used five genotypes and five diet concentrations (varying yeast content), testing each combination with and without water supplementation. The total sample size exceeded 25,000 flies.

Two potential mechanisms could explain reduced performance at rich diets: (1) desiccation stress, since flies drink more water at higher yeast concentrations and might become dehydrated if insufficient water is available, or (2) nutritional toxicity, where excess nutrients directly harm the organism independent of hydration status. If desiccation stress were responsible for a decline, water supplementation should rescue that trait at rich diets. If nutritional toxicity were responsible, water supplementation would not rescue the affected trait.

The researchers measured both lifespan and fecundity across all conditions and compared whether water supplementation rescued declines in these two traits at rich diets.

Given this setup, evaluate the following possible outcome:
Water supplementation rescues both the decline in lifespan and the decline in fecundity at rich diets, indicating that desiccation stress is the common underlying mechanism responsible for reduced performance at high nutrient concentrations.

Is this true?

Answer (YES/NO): NO